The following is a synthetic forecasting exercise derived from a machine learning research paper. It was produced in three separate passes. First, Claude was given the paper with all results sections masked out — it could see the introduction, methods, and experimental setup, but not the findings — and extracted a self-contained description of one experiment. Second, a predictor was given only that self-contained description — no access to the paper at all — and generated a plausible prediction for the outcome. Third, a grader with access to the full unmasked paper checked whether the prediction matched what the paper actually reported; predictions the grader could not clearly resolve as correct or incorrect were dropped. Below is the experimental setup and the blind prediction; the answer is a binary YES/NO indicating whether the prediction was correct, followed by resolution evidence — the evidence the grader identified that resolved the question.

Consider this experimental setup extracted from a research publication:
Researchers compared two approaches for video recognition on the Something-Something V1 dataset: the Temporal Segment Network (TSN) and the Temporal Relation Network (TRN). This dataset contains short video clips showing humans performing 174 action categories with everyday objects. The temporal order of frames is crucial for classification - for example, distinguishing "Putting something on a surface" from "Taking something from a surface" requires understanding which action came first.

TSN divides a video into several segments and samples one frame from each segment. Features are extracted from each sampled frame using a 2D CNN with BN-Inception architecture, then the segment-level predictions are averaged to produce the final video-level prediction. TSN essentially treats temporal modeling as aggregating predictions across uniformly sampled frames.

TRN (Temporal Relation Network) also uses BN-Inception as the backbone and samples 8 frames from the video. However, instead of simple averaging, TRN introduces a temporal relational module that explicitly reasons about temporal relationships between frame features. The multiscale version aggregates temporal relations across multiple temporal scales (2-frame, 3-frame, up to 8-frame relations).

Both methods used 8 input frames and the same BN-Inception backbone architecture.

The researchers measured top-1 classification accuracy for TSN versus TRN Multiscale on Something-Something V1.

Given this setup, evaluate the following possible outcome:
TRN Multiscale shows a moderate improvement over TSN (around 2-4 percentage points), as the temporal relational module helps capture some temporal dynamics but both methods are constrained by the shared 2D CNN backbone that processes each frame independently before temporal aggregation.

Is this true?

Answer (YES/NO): NO